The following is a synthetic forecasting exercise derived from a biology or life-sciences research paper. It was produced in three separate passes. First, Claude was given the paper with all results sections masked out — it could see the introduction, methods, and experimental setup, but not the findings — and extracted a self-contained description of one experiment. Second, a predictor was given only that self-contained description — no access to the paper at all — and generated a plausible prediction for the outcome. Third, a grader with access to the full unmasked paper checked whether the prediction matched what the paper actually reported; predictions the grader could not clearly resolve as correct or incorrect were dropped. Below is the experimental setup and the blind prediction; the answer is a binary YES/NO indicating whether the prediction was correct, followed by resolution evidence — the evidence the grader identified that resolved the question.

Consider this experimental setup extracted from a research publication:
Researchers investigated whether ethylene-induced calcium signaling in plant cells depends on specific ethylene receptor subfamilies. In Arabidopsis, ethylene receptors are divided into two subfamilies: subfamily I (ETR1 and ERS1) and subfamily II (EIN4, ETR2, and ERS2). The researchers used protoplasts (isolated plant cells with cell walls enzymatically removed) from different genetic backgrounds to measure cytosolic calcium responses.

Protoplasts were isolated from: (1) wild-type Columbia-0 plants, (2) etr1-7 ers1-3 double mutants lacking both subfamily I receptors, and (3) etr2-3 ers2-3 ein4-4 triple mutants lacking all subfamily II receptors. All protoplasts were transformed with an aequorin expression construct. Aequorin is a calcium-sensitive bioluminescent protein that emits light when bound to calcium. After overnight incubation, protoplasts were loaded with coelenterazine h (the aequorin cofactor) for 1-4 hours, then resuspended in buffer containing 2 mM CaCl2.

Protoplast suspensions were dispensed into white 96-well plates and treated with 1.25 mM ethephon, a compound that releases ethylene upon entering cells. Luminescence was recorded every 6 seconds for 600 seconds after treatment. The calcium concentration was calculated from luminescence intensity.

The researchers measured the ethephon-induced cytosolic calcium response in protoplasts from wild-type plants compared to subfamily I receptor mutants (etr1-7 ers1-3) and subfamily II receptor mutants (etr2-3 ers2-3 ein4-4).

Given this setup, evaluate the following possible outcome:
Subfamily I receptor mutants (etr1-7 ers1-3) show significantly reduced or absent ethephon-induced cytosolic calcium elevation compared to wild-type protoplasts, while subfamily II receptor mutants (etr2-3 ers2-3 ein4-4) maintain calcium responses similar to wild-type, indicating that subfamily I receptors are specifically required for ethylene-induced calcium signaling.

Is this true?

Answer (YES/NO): YES